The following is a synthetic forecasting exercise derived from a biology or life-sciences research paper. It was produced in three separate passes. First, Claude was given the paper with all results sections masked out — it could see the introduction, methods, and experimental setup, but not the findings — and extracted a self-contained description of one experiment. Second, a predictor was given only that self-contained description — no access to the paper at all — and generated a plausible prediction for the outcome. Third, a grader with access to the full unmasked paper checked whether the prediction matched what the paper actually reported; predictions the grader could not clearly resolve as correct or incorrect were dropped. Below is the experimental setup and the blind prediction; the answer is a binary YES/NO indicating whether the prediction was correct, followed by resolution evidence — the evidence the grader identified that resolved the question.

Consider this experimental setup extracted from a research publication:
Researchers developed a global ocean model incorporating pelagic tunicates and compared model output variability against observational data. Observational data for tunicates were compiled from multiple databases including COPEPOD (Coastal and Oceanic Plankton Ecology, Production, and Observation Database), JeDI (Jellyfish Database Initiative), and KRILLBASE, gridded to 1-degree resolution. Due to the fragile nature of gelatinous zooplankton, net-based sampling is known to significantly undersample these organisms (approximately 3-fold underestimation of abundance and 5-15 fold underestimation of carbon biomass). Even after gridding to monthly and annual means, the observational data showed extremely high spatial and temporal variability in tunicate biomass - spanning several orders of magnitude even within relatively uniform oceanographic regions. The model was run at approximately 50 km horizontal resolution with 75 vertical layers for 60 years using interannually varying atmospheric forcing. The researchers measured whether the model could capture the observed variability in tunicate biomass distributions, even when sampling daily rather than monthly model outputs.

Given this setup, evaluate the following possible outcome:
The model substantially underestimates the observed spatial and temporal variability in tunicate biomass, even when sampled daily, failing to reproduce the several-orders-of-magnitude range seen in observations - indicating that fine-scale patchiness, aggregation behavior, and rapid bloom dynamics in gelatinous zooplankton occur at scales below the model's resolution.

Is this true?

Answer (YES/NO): YES